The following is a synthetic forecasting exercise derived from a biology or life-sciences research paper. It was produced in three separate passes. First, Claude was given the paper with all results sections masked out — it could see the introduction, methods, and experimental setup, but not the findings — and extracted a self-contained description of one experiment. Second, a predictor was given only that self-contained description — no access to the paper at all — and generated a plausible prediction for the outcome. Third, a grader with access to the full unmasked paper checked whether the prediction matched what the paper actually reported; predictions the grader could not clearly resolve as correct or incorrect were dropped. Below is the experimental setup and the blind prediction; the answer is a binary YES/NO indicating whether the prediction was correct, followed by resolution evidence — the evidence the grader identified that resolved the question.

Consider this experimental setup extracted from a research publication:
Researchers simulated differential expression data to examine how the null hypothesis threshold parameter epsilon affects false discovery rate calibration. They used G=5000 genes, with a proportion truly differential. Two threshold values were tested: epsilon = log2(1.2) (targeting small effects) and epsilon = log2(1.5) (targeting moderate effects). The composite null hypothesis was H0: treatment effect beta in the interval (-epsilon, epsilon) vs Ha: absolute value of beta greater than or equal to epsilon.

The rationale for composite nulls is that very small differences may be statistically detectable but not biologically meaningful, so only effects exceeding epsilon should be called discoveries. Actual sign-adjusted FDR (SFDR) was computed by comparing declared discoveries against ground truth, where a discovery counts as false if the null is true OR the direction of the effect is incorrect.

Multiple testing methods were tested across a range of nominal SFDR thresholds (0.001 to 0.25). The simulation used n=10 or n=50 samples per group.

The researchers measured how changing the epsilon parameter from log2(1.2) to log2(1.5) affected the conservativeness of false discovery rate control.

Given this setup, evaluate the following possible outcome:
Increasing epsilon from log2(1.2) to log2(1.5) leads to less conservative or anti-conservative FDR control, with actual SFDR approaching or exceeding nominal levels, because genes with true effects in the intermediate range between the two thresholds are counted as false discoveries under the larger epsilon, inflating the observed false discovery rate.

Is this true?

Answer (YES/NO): NO